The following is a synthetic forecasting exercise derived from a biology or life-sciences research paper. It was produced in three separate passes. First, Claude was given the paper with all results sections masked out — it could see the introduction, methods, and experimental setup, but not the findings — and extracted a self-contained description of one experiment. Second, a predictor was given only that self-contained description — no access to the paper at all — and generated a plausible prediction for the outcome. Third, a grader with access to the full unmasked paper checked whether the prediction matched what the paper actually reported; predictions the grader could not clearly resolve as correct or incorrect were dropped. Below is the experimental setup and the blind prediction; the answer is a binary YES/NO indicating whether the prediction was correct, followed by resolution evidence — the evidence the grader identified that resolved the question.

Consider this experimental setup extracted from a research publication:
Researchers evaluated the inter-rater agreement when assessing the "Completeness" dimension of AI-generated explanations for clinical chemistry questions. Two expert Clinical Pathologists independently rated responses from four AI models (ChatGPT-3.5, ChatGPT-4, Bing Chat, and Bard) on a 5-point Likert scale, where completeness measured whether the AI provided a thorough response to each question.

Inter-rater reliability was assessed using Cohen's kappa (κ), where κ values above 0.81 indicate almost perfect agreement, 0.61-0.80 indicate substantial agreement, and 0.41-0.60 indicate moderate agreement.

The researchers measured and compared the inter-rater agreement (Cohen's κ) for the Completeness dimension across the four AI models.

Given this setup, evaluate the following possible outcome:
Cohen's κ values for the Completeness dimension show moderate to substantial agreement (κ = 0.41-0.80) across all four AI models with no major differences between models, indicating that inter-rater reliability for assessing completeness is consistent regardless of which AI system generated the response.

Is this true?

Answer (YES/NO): NO